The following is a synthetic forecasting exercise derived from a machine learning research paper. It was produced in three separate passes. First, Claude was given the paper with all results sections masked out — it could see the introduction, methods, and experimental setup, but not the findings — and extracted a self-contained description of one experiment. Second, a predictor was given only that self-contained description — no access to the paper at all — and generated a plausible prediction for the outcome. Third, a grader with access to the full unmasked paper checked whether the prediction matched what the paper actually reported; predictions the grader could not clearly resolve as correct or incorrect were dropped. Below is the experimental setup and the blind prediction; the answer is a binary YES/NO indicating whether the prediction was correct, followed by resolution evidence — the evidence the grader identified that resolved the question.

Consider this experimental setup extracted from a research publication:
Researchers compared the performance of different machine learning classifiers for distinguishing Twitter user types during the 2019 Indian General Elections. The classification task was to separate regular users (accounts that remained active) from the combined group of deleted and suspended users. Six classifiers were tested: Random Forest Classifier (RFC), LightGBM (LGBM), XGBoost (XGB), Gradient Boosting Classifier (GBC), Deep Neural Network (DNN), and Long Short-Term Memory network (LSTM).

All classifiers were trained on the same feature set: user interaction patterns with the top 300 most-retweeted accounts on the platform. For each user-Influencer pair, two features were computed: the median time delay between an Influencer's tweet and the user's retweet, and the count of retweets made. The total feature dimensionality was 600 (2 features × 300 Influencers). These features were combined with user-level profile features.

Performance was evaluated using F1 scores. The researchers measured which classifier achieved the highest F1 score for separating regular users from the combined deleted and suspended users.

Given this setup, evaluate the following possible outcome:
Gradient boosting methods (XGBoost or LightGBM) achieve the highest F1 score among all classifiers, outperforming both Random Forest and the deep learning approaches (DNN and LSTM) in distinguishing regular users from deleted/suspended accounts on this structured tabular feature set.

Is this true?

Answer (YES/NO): NO